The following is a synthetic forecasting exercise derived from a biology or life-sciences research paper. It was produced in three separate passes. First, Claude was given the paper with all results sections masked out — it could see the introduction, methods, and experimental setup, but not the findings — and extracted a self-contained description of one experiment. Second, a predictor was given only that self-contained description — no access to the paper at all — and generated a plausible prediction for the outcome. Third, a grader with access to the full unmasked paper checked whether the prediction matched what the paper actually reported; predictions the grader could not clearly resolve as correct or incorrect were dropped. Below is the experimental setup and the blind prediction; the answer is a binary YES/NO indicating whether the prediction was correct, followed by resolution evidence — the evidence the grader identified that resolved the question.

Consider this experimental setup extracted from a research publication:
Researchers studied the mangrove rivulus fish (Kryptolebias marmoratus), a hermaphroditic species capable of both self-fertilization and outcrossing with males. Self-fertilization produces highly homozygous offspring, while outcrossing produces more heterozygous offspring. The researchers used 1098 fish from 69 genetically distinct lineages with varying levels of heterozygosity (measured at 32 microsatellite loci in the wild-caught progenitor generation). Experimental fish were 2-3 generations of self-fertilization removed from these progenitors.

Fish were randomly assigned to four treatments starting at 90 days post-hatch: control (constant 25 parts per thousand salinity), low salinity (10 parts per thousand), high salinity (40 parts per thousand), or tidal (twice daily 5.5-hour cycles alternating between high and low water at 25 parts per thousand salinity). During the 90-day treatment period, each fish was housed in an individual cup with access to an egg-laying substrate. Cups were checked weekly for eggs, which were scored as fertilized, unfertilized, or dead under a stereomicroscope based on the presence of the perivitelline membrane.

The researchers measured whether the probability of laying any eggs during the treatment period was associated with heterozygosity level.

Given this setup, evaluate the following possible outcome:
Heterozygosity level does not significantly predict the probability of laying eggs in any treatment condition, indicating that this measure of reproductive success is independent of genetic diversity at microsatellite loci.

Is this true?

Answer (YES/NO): NO